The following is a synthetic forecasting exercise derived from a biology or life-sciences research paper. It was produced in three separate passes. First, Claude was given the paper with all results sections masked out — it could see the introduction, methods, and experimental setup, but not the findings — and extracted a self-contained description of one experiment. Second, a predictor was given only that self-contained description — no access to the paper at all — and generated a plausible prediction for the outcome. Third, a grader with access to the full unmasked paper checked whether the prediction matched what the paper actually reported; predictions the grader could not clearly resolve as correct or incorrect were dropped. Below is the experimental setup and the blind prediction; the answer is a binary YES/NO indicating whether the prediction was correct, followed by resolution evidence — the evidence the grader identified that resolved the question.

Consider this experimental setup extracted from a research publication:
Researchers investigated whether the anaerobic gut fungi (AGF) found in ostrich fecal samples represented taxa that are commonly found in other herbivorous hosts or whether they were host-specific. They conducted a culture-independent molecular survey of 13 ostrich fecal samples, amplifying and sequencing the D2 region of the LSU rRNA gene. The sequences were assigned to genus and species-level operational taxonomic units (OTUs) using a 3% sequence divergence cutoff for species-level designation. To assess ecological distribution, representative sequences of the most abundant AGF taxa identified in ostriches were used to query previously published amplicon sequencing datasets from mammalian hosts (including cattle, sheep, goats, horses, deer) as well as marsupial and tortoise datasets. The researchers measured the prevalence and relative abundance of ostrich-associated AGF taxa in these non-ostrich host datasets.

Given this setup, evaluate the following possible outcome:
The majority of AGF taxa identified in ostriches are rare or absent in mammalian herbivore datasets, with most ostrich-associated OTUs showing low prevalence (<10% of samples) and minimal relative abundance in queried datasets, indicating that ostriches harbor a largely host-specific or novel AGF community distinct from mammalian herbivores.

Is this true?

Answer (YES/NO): NO